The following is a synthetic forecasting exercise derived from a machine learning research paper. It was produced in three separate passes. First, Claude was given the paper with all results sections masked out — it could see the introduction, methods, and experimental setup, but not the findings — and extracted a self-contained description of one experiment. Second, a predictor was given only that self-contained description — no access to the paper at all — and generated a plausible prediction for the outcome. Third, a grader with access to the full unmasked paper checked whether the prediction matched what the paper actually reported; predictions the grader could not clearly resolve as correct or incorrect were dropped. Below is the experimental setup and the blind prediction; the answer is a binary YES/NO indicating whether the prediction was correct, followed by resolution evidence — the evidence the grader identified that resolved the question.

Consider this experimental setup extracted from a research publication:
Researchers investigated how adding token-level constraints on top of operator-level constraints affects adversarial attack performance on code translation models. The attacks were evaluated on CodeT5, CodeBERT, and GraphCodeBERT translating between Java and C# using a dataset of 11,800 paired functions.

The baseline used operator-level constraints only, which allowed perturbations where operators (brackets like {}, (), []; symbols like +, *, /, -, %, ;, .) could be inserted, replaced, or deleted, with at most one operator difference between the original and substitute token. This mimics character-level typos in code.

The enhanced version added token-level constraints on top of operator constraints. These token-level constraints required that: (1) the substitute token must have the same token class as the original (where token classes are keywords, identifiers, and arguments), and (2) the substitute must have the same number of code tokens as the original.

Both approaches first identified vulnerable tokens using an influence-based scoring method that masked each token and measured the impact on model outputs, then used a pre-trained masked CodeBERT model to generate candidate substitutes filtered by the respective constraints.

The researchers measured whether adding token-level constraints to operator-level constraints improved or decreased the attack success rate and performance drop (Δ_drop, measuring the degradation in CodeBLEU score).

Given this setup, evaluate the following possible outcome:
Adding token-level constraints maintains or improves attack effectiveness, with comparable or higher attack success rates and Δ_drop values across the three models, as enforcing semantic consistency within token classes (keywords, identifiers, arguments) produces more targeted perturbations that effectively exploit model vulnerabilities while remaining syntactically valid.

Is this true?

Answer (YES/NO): YES